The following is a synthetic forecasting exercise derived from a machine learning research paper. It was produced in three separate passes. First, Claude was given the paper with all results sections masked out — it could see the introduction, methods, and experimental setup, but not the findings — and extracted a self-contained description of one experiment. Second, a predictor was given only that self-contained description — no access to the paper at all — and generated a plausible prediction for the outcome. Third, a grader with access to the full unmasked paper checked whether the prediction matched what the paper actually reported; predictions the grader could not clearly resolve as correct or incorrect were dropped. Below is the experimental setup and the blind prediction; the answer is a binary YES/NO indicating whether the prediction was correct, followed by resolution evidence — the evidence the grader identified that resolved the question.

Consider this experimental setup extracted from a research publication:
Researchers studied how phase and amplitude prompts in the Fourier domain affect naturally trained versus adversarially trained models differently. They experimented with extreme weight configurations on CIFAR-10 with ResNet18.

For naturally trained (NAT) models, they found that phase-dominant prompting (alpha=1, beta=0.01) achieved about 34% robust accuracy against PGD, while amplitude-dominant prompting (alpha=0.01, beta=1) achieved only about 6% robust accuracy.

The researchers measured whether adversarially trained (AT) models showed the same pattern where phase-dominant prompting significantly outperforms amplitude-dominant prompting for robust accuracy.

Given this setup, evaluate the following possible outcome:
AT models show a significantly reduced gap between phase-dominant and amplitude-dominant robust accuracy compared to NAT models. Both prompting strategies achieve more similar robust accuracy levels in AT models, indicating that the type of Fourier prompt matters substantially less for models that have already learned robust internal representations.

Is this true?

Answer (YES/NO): YES